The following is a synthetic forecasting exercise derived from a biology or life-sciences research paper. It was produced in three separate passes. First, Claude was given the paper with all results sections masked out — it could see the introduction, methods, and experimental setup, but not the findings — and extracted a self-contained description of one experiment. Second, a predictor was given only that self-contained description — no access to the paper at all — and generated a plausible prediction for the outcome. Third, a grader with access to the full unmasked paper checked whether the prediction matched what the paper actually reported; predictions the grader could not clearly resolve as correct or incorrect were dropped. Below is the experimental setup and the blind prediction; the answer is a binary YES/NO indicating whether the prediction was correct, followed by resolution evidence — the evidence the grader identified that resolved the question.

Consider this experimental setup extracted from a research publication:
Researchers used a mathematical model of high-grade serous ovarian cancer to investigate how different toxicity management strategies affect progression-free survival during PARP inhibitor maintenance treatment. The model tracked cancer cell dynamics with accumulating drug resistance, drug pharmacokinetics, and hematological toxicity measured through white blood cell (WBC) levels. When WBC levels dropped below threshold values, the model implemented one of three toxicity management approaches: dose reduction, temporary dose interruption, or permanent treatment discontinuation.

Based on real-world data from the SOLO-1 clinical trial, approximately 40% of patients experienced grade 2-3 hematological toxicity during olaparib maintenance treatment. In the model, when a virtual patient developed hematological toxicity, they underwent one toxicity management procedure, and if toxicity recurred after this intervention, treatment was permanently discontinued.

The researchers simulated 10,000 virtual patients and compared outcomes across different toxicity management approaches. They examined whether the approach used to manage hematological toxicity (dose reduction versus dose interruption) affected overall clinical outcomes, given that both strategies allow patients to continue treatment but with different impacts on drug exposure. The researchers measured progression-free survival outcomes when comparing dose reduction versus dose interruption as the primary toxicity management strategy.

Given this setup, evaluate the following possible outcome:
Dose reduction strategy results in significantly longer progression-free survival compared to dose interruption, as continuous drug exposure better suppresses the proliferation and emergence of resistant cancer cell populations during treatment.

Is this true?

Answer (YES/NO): NO